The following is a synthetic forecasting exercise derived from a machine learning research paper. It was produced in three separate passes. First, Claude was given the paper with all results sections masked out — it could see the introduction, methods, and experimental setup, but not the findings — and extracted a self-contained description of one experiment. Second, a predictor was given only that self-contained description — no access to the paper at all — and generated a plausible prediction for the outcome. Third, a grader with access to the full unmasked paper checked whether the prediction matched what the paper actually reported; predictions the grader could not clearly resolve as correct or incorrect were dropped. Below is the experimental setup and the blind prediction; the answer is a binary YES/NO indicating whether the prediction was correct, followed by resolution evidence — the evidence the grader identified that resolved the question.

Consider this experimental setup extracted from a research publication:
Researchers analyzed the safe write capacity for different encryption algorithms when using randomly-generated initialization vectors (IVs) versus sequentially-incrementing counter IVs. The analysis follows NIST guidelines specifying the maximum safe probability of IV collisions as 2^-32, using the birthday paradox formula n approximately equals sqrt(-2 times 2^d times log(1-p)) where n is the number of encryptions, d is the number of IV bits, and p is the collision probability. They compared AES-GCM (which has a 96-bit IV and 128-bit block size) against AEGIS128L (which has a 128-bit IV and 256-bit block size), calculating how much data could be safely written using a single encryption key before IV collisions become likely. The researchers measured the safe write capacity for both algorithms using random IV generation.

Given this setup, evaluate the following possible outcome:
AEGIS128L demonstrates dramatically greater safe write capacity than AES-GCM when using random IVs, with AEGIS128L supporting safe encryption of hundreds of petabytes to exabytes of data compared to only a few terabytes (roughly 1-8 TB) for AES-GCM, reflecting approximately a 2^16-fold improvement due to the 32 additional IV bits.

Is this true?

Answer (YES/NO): NO